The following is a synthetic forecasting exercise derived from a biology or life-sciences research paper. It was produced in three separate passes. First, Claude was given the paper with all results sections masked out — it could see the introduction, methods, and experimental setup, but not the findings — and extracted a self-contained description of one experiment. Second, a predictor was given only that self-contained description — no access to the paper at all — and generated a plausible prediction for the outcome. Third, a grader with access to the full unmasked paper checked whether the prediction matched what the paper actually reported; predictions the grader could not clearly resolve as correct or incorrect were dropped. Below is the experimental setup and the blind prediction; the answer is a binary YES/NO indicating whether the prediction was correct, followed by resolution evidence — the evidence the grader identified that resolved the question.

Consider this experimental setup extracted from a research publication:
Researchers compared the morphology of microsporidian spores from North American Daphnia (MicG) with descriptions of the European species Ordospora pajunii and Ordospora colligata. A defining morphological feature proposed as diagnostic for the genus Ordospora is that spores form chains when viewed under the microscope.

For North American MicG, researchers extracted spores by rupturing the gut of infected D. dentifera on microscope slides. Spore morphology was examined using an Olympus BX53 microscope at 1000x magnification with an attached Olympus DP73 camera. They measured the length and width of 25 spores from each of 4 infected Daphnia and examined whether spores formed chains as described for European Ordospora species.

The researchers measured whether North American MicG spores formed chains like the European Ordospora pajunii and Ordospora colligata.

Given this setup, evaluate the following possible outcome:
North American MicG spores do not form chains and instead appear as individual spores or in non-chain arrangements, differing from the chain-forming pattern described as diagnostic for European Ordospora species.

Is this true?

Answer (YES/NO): YES